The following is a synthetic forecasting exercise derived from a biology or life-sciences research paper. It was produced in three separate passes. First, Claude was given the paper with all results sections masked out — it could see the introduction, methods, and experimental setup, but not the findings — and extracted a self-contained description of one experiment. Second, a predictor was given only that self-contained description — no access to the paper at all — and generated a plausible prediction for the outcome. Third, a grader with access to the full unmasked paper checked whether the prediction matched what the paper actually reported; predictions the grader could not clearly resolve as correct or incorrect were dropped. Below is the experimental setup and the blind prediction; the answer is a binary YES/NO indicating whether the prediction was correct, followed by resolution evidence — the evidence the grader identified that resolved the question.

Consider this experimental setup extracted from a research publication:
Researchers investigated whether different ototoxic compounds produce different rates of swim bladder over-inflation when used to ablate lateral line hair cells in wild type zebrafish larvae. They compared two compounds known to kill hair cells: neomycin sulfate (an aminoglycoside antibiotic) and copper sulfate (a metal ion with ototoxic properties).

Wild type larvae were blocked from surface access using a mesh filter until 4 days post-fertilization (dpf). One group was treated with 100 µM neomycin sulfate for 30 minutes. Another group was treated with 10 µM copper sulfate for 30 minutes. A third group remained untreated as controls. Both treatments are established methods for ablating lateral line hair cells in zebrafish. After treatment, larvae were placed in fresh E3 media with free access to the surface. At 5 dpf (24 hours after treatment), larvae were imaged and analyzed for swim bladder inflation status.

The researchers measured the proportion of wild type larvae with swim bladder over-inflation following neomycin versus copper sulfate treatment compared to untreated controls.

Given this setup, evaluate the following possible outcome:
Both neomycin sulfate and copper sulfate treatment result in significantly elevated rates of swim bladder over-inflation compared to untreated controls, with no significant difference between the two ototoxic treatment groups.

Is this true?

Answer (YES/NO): NO